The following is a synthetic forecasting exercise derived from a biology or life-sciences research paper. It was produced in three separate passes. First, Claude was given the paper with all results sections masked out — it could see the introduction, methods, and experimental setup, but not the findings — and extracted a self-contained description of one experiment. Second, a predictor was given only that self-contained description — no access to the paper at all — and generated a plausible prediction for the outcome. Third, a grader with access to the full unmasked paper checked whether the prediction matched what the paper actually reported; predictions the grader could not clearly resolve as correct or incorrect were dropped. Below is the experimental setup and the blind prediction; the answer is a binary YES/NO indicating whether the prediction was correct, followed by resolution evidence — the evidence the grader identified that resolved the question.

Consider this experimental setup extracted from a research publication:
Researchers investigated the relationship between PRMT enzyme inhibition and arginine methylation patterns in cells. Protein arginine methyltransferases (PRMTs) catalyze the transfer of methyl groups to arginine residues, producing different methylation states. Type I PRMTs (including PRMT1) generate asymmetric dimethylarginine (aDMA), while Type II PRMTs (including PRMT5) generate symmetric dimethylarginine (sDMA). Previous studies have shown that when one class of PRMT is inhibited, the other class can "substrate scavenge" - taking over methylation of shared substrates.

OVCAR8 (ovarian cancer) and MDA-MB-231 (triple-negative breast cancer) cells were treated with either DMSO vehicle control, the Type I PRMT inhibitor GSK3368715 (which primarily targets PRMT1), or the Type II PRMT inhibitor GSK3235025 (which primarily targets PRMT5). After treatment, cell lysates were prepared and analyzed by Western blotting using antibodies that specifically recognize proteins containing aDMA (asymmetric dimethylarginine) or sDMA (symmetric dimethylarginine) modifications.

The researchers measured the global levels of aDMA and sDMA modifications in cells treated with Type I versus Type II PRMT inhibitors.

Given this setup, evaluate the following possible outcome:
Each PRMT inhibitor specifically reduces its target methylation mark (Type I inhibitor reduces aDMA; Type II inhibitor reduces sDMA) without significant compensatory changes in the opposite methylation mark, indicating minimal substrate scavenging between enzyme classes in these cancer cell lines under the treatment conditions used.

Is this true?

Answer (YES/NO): NO